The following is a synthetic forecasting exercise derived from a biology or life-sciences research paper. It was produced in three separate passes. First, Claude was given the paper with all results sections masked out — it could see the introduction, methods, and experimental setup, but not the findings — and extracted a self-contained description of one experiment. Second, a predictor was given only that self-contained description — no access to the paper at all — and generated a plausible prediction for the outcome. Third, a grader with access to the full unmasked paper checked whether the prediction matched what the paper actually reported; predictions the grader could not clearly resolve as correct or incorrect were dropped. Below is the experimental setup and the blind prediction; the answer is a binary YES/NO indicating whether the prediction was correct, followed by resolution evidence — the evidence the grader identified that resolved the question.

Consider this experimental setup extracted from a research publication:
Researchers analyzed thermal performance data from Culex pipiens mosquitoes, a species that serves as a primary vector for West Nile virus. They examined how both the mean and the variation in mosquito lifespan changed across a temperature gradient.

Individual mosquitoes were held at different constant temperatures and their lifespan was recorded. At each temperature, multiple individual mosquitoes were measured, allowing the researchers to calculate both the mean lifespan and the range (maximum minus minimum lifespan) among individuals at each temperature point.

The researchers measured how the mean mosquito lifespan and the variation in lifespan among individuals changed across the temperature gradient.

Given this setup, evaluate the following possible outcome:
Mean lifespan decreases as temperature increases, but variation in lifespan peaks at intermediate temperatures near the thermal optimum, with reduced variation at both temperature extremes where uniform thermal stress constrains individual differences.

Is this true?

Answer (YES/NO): NO